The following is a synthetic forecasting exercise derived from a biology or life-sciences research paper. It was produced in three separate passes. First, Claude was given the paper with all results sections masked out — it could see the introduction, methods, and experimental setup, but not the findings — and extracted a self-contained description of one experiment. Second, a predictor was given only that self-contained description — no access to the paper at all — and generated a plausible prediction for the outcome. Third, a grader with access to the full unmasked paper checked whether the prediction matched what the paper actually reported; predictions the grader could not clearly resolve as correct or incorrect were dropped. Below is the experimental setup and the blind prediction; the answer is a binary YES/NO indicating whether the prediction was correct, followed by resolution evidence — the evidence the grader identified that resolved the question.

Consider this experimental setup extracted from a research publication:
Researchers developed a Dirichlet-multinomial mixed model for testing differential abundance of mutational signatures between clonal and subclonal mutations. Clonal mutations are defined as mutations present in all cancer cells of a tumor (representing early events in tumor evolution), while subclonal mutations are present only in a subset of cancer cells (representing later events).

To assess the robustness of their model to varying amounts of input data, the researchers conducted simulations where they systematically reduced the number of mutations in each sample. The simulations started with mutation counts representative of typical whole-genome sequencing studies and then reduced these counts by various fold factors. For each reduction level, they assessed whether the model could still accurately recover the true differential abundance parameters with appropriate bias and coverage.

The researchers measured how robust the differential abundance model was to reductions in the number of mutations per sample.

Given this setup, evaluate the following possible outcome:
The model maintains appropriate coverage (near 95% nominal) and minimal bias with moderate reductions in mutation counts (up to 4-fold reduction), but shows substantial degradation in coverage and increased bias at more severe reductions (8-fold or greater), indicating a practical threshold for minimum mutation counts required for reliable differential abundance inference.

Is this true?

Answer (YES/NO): NO